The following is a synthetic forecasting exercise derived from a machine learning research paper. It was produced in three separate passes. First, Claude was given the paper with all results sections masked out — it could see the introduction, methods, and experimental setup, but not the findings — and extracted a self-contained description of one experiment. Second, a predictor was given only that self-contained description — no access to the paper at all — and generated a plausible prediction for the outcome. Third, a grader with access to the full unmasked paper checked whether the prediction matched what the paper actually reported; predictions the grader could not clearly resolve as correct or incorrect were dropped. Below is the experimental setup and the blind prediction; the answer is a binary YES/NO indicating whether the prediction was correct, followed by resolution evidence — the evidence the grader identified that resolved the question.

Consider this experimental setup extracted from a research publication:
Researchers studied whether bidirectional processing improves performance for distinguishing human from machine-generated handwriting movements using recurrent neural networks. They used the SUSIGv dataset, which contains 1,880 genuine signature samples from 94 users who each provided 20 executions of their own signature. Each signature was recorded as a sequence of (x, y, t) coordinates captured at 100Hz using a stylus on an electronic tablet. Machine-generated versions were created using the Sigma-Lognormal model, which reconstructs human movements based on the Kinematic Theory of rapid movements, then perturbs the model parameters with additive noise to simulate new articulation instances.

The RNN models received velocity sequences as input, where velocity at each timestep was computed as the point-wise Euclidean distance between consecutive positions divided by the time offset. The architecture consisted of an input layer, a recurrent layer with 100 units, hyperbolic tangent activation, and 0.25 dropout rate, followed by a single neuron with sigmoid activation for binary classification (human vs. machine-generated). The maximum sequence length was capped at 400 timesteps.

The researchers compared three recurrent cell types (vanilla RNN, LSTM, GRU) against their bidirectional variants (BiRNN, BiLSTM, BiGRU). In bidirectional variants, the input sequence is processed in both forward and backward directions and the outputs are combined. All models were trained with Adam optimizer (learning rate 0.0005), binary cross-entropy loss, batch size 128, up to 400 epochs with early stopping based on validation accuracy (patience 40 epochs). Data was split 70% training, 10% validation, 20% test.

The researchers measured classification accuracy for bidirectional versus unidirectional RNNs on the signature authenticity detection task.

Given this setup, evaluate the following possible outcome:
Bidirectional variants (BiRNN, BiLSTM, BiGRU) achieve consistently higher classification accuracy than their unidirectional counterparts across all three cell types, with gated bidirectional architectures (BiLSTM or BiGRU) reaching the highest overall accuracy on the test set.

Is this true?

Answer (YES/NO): NO